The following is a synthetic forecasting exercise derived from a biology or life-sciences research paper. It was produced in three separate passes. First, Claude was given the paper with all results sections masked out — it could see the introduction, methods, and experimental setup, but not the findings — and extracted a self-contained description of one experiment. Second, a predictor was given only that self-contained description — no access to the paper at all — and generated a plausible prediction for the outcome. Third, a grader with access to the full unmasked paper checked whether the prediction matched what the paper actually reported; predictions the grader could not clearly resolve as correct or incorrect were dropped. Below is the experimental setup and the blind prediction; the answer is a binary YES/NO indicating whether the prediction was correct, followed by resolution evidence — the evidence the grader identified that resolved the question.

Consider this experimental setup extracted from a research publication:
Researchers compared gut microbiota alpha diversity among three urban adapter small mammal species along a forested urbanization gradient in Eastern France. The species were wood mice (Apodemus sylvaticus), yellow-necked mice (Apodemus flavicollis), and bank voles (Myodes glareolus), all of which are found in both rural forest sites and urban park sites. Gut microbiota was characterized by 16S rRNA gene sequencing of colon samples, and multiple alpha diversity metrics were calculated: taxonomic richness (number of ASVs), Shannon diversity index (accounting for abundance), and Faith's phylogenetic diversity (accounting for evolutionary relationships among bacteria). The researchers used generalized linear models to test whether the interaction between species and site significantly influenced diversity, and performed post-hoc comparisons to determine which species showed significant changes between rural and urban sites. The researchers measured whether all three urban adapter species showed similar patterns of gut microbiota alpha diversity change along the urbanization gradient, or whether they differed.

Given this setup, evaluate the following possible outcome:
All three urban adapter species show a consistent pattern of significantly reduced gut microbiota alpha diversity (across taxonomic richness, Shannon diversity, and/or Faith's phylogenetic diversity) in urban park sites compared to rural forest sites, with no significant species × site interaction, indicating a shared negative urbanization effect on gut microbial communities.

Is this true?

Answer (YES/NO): NO